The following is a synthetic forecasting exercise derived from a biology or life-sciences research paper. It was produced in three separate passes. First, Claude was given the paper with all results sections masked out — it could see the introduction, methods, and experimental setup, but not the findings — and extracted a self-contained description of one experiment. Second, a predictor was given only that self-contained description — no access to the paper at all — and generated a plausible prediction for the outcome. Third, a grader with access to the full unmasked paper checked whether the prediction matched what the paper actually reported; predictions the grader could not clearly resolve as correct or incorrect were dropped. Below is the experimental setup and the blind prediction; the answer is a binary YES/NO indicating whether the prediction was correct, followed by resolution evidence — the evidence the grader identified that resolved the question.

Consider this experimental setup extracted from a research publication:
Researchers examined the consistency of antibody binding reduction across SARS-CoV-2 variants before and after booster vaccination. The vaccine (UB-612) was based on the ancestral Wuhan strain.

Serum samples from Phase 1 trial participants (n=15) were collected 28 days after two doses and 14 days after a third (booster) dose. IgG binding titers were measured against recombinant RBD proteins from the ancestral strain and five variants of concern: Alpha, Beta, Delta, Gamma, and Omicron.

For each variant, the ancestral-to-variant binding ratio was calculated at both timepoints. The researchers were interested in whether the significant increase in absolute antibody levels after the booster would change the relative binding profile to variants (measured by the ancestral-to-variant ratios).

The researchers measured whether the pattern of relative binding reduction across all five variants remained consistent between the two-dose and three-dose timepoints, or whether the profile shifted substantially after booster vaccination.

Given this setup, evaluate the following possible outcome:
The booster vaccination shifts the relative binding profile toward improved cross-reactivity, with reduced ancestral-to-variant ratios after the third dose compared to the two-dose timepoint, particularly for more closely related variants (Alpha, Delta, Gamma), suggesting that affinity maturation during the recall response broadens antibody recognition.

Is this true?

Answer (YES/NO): NO